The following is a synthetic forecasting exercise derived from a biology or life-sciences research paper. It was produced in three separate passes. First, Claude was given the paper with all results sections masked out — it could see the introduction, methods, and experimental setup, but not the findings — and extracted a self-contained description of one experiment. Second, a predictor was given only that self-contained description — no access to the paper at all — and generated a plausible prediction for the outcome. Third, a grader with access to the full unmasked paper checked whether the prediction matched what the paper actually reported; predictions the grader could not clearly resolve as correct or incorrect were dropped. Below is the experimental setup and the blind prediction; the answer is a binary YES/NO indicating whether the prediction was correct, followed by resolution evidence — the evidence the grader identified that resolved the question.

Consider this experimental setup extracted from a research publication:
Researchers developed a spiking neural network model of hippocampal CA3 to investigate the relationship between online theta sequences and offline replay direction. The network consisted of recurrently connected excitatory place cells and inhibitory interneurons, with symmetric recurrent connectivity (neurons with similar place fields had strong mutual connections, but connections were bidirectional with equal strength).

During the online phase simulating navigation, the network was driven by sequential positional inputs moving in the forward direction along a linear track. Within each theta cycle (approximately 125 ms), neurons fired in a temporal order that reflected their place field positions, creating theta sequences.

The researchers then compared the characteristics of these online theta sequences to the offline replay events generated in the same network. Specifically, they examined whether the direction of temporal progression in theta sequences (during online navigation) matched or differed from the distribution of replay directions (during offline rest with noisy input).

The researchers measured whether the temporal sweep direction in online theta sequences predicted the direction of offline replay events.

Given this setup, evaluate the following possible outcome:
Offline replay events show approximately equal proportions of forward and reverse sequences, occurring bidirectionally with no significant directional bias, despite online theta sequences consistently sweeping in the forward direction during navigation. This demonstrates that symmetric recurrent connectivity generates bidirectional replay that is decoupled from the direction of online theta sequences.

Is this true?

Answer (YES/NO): YES